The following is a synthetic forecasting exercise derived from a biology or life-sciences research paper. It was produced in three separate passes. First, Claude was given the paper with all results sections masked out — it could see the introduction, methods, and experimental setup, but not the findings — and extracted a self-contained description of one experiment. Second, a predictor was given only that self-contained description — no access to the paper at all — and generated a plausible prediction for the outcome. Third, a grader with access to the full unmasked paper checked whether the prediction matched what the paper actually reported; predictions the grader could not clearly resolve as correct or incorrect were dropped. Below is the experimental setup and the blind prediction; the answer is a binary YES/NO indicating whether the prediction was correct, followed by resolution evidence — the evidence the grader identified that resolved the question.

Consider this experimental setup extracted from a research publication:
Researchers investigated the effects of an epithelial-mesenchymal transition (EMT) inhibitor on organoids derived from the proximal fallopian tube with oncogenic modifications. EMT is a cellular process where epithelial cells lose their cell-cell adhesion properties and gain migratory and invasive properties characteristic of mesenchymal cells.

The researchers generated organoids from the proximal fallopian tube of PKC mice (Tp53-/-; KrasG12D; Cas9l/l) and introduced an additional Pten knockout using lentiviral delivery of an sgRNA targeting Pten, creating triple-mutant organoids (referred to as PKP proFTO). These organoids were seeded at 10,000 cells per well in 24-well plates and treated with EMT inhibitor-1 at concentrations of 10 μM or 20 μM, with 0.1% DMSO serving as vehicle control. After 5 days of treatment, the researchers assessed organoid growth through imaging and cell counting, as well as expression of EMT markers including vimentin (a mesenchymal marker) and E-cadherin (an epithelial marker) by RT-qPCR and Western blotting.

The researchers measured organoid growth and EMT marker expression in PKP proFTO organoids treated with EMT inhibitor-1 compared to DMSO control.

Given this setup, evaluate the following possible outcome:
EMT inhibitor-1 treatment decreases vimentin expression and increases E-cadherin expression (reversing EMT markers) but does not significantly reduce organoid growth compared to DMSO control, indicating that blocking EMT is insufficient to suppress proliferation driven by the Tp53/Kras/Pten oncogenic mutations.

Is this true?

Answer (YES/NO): NO